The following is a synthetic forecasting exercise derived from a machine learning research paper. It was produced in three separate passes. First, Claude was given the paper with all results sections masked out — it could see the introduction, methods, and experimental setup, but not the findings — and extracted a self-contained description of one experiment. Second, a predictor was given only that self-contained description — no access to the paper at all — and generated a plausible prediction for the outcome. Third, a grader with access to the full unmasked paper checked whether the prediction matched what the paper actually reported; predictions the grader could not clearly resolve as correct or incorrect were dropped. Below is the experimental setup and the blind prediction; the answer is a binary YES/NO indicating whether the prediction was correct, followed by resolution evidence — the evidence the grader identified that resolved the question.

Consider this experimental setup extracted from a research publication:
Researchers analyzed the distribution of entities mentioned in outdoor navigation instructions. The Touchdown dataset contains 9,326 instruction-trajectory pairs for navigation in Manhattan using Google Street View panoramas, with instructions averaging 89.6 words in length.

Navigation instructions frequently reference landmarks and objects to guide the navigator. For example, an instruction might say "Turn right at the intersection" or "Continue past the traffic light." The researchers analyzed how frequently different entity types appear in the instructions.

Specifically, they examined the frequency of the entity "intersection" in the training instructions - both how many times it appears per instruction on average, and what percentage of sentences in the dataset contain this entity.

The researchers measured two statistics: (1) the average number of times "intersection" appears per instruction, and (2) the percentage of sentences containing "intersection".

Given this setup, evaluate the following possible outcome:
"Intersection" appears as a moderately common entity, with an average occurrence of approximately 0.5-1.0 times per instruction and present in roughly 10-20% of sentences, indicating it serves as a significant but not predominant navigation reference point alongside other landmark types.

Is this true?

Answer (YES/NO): NO